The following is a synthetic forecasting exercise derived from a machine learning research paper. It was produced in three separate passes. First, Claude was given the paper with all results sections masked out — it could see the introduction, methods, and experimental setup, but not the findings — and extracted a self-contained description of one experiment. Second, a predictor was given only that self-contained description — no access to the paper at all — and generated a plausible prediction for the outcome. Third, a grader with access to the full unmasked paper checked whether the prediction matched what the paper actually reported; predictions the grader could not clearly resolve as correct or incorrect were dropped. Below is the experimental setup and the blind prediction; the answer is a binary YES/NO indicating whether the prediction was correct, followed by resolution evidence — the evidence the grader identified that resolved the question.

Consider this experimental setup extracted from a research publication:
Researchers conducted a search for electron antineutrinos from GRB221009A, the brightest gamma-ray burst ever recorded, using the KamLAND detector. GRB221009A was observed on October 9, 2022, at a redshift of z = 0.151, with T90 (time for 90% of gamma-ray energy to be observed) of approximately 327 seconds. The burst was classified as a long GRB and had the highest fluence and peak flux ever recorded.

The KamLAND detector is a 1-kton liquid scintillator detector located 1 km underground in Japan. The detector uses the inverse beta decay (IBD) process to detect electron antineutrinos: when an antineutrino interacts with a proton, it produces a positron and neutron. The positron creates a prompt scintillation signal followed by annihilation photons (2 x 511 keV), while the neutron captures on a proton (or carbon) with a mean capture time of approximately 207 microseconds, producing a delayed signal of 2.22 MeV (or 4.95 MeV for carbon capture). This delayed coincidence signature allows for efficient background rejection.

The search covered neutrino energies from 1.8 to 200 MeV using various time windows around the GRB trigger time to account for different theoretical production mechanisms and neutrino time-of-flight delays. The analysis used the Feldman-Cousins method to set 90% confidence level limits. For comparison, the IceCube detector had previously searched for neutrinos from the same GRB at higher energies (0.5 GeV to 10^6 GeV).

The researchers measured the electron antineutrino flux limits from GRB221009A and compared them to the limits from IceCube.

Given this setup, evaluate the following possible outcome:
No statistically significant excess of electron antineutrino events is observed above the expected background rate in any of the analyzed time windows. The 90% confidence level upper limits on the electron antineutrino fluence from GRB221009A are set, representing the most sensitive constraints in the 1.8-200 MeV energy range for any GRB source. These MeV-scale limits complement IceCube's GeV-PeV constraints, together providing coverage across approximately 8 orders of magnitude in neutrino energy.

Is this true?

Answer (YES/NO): NO